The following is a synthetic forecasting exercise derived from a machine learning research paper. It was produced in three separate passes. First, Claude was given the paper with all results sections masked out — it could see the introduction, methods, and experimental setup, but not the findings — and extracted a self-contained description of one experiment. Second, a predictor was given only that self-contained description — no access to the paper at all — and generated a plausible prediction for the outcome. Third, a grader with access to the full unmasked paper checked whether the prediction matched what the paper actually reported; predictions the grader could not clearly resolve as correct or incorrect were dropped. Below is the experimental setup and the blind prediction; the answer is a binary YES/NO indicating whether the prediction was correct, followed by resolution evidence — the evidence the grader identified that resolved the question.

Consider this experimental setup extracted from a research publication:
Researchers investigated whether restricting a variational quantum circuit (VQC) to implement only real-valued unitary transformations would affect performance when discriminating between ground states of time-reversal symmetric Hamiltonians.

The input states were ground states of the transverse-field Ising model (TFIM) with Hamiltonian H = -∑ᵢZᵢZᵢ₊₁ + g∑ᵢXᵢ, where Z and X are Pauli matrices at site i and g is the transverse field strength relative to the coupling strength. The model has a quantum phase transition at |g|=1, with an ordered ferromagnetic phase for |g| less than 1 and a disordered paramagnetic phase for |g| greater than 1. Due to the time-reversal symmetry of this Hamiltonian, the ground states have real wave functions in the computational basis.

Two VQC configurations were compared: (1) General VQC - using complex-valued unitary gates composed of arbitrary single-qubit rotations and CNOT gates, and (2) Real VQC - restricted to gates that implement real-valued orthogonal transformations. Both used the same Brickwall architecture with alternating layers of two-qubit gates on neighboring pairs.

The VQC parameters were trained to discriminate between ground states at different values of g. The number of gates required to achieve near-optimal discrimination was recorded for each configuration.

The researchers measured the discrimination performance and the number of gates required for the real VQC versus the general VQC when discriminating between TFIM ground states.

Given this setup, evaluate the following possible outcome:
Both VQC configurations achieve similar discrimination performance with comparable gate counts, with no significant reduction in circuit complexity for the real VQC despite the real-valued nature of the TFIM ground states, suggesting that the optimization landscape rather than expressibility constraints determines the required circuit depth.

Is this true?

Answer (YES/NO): NO